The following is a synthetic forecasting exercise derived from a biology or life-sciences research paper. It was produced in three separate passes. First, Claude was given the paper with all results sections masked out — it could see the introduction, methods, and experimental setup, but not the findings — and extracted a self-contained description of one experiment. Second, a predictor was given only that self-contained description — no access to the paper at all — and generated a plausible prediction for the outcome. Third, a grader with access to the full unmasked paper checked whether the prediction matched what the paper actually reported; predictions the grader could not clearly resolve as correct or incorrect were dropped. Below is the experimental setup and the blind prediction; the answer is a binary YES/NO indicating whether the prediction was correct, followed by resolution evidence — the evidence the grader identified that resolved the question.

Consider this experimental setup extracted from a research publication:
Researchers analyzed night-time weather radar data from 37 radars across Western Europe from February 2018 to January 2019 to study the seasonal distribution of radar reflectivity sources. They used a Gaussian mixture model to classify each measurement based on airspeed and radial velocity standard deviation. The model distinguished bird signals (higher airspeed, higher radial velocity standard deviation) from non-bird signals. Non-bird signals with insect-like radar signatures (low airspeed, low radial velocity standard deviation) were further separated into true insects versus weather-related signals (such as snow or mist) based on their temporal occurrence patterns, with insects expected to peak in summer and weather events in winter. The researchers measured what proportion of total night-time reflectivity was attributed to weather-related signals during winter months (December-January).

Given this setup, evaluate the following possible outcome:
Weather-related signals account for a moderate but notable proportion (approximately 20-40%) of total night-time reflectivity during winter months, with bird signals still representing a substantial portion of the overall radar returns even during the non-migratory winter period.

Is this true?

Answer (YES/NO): NO